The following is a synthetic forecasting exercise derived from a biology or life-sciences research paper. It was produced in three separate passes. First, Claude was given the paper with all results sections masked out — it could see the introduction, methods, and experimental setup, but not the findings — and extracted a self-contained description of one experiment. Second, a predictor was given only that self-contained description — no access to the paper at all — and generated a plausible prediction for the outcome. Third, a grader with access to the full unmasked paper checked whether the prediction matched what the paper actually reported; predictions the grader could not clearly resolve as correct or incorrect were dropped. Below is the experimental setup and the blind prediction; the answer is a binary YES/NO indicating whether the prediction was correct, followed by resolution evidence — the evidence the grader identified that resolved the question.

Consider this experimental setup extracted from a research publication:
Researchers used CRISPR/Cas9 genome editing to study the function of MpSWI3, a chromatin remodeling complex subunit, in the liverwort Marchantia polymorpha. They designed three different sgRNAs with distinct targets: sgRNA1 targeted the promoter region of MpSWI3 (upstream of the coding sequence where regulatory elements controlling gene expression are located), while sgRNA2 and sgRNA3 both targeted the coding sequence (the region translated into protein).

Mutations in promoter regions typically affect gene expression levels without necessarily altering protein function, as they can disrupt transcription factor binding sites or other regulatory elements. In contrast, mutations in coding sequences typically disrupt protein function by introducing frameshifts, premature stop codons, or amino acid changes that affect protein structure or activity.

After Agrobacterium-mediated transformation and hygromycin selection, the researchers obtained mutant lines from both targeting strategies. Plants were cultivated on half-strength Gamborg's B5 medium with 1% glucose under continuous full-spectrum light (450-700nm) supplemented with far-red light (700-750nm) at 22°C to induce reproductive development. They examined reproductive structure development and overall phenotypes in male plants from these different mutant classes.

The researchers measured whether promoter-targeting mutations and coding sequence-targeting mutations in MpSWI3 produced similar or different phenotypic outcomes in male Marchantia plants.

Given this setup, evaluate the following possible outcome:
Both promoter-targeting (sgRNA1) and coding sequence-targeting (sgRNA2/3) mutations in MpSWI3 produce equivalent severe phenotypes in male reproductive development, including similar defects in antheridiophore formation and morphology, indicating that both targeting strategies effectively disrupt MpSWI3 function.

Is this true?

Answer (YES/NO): NO